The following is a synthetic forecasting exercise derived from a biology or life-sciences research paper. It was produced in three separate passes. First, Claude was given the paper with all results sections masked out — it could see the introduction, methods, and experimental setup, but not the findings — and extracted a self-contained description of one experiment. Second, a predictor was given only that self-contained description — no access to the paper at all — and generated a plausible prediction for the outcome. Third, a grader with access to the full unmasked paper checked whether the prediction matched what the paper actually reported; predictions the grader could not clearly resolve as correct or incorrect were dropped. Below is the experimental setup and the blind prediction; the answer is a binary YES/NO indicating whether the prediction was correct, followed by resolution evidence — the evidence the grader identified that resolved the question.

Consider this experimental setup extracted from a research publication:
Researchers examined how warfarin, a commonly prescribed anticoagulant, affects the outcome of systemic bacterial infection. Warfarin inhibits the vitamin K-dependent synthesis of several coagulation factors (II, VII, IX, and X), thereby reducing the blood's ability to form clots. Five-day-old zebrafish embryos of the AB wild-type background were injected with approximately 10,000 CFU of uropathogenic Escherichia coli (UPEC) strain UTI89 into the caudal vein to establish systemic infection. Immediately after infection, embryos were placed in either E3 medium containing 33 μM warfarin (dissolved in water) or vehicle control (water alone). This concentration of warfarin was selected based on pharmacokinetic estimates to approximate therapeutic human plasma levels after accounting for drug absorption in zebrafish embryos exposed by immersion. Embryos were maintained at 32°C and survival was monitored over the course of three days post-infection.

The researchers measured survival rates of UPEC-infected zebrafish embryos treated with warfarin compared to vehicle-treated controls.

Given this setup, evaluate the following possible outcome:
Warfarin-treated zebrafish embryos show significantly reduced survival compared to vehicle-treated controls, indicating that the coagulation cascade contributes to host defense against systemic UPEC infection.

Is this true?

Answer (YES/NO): YES